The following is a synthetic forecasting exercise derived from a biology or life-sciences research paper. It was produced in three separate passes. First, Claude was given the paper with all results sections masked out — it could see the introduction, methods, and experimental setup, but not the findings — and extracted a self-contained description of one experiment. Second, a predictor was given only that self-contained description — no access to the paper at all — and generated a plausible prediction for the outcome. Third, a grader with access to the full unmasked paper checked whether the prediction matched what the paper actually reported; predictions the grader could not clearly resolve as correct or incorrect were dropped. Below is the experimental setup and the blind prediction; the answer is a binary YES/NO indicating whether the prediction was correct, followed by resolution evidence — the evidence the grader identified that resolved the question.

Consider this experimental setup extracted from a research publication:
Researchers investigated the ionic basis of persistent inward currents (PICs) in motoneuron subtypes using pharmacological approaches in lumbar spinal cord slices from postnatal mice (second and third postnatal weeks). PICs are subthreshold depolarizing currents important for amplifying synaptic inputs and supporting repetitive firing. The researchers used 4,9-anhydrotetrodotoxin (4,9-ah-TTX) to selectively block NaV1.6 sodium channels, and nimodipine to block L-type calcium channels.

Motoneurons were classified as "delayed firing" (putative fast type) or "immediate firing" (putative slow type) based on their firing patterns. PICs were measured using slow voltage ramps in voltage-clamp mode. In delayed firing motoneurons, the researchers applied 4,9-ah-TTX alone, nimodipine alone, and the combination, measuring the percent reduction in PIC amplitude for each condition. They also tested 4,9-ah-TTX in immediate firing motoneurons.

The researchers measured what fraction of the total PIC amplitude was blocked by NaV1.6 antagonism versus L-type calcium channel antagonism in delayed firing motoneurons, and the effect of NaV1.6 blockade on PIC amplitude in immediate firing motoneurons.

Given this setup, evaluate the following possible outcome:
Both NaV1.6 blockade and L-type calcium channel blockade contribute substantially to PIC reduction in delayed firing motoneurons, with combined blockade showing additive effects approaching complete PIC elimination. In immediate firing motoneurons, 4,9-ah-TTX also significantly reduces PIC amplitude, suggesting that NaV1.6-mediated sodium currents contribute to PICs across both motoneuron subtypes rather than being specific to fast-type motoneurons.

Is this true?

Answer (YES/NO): NO